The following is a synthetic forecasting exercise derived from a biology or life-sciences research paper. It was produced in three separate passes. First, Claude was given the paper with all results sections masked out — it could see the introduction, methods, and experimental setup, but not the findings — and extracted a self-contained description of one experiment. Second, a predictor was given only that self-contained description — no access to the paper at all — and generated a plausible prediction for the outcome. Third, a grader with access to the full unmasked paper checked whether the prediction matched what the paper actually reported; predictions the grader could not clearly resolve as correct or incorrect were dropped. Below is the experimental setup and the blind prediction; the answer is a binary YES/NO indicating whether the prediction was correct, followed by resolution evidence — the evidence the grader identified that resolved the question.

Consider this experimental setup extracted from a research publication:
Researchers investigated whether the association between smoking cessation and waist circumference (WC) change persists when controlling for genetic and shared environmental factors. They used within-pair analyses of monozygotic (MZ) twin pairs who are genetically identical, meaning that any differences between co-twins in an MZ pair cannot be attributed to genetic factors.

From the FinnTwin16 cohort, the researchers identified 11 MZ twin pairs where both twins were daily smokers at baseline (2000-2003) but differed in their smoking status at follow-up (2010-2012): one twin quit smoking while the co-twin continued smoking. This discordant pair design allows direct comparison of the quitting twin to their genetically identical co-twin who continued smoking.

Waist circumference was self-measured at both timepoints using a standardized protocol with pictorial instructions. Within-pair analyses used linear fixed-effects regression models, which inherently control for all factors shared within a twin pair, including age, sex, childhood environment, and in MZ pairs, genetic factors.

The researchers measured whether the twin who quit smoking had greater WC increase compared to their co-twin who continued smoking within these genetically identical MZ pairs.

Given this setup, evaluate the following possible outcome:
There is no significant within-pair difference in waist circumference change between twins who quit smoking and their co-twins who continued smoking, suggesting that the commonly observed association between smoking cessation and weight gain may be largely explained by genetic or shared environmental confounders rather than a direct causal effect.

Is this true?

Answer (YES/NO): YES